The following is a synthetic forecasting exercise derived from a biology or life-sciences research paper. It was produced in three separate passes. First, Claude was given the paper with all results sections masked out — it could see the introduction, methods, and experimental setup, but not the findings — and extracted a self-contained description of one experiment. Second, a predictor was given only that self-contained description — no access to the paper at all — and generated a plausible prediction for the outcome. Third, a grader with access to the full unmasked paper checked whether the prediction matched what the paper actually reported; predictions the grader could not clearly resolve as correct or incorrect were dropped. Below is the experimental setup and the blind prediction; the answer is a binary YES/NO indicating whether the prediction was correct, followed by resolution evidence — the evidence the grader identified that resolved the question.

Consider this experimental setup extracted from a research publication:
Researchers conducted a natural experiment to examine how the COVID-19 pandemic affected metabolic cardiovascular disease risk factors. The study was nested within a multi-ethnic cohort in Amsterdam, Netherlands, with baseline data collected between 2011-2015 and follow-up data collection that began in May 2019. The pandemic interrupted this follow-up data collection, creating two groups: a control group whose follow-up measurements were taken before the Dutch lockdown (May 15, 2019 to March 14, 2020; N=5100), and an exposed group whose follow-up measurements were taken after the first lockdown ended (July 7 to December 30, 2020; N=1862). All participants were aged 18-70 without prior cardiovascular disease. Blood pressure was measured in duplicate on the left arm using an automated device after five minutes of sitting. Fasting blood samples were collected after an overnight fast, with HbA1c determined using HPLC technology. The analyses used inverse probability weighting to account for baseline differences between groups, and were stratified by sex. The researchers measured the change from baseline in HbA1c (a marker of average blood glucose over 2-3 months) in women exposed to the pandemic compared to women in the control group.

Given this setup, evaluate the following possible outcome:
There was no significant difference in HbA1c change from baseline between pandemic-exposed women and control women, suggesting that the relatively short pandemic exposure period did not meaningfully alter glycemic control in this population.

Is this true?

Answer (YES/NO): NO